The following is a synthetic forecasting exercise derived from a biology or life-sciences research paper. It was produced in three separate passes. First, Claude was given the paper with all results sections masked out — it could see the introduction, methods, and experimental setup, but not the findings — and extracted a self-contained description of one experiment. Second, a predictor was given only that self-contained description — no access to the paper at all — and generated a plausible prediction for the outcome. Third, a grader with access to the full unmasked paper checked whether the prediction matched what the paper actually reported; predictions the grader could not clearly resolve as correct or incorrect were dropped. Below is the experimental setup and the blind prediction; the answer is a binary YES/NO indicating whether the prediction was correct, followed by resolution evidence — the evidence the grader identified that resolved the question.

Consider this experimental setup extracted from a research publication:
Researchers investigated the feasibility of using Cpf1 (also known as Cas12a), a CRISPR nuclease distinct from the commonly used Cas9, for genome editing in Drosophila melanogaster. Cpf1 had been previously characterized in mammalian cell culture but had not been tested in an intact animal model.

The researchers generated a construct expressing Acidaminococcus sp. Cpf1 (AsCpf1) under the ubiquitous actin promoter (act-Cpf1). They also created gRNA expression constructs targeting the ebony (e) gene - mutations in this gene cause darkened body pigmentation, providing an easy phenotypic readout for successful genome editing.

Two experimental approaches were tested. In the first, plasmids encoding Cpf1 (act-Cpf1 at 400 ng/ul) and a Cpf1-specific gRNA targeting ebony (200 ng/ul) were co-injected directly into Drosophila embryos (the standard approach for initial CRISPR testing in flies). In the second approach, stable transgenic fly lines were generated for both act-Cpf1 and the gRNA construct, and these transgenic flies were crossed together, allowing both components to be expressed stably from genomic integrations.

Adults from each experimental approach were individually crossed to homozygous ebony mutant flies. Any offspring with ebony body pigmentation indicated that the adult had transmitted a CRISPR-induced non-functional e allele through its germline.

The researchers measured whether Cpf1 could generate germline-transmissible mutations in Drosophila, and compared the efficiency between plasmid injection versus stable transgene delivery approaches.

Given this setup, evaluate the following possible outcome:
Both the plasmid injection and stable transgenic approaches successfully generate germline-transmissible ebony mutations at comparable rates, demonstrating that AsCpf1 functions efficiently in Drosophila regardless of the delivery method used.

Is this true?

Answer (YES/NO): NO